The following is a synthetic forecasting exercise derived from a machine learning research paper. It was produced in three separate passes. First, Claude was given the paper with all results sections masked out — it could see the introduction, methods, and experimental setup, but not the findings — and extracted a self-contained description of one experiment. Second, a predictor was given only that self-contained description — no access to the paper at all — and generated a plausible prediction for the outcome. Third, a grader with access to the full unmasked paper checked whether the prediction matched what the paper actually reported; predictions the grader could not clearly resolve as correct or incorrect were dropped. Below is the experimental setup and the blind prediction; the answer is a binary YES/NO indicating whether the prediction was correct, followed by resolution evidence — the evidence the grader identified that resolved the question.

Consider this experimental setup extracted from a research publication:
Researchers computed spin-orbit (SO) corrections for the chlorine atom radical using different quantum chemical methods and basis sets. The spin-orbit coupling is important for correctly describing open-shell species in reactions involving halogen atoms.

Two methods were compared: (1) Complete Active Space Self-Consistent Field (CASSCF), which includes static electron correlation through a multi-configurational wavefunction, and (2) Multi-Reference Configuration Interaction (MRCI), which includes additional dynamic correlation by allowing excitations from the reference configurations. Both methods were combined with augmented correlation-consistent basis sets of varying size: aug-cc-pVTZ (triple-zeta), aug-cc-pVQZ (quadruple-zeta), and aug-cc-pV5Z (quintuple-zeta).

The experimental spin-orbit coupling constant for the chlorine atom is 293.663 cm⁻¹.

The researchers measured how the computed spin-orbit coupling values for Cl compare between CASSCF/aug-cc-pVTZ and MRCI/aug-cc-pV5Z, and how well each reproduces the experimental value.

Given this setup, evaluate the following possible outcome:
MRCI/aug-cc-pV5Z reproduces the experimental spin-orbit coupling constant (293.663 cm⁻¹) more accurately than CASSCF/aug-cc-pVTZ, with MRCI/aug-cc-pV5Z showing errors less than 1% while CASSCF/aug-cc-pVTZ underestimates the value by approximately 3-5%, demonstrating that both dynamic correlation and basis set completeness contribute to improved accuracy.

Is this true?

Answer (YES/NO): NO